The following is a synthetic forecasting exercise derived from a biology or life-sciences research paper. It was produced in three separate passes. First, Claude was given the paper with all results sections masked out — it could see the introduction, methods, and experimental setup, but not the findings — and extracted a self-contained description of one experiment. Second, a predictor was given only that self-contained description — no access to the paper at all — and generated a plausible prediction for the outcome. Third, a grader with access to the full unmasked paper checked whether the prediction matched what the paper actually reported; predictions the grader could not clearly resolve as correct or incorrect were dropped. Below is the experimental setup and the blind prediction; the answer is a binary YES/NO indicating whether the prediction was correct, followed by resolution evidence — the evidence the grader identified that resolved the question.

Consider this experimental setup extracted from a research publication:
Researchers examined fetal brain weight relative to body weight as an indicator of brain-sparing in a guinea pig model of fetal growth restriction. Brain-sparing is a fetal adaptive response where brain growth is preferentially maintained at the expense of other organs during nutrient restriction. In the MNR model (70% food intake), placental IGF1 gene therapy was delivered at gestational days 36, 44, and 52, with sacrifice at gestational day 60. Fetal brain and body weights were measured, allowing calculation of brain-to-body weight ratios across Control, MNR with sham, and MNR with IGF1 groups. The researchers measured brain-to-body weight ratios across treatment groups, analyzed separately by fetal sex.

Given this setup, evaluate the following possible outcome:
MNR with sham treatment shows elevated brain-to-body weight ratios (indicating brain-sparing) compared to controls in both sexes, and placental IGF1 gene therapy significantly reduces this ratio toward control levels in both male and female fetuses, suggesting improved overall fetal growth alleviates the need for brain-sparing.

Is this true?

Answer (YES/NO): YES